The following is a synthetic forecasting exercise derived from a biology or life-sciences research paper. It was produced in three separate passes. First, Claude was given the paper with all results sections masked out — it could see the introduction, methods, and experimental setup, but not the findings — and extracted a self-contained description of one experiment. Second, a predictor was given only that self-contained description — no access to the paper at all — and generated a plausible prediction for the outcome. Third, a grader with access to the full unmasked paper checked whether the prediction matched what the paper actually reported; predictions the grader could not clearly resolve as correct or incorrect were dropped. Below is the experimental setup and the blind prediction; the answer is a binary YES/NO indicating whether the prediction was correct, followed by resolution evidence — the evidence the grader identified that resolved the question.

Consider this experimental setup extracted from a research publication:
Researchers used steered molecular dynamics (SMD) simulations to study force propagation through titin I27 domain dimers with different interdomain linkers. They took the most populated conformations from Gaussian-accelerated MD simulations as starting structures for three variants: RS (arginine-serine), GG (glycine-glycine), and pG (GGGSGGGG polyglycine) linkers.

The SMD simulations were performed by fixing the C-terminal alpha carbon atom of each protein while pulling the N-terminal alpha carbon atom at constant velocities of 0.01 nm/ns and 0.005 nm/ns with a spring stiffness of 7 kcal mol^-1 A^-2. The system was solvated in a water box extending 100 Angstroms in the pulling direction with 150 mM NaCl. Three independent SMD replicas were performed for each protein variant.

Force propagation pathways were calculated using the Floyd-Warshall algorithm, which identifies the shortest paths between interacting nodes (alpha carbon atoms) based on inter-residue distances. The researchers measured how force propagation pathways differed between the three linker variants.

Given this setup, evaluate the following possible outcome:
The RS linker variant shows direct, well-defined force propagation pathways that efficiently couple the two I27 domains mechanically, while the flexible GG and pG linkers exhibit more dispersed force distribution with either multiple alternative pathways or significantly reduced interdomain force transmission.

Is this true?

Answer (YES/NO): NO